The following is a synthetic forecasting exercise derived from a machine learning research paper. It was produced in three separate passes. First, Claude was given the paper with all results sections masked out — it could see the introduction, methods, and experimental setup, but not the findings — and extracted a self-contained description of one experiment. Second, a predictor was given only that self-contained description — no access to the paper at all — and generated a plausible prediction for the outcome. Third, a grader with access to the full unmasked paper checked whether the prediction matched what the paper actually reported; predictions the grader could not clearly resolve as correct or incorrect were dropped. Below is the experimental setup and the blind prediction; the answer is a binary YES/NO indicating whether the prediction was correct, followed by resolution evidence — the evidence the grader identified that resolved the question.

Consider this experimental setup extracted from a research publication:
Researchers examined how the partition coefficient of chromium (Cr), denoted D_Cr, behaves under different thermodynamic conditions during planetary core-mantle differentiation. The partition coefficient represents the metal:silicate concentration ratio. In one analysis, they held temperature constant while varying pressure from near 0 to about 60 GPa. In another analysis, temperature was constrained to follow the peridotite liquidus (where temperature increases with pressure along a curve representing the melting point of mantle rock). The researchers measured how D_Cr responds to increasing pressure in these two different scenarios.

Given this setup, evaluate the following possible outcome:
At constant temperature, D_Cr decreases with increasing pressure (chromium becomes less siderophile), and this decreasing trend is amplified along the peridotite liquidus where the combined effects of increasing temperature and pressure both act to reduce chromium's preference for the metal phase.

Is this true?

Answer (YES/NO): NO